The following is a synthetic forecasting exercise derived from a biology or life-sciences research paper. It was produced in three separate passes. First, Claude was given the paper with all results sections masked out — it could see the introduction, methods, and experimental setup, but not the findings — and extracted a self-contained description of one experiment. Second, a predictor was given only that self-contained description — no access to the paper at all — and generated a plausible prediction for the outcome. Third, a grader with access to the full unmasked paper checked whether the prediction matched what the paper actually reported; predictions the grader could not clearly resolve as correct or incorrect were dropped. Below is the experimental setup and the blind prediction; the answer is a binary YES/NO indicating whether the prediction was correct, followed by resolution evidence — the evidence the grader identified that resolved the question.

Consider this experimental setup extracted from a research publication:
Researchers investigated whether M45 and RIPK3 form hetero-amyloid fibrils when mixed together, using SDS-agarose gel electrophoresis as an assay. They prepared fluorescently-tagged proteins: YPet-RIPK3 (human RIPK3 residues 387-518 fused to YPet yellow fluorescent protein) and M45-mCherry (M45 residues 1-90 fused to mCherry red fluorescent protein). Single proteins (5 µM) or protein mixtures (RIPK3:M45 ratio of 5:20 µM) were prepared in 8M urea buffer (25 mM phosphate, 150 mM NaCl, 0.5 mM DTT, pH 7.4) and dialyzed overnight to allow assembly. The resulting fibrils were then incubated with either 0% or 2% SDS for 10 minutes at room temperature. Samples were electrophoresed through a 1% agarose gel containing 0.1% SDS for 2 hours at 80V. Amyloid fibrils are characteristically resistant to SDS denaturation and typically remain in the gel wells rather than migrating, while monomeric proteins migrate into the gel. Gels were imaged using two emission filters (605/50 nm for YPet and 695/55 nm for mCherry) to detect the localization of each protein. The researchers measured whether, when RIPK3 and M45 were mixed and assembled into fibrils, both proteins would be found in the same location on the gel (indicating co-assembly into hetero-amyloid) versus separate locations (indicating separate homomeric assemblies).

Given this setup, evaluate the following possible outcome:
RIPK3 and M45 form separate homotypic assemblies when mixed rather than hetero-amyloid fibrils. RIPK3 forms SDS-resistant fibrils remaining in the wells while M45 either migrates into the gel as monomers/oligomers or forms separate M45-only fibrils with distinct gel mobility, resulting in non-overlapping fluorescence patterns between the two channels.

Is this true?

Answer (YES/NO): NO